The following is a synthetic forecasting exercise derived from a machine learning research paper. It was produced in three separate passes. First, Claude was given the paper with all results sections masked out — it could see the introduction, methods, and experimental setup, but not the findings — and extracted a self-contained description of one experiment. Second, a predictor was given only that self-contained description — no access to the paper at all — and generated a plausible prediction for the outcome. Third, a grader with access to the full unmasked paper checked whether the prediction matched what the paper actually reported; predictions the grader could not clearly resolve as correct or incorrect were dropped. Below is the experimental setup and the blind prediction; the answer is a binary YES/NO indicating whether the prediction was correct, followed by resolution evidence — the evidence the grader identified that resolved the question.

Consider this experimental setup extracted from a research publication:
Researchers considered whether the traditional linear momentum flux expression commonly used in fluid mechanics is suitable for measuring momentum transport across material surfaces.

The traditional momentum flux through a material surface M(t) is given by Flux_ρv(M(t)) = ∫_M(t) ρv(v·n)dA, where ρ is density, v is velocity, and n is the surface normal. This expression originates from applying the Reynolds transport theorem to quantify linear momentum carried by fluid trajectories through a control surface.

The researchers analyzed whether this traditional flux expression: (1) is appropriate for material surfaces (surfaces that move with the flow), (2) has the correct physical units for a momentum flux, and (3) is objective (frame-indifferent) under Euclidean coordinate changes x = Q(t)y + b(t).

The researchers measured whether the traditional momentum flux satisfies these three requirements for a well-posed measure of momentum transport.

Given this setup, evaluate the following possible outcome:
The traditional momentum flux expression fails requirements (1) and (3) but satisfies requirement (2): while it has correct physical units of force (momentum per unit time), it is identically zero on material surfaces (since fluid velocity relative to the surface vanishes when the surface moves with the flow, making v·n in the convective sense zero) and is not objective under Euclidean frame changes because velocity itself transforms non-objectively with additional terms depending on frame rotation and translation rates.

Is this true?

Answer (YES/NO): NO